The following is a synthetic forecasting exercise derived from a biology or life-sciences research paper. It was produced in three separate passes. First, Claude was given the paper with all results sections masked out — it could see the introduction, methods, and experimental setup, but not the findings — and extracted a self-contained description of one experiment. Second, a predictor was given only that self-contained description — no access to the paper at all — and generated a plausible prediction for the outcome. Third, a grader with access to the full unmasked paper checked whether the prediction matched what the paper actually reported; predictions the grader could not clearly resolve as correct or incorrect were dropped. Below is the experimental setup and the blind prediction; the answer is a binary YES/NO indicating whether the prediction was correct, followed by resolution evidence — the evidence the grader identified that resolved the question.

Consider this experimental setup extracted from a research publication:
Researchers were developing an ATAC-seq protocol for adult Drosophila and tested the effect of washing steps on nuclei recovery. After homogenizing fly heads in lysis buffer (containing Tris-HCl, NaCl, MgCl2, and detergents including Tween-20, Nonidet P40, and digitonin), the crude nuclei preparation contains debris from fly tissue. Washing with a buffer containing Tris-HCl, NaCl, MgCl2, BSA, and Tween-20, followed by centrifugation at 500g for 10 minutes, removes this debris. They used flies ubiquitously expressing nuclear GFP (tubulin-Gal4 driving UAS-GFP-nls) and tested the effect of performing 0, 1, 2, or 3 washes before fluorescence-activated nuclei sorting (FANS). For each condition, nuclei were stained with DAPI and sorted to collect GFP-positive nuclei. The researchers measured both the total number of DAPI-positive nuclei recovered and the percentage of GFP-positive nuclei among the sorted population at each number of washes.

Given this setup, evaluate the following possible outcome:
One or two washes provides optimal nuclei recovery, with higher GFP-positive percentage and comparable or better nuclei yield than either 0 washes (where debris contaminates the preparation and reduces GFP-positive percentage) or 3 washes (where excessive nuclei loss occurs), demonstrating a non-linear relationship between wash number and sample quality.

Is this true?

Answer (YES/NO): NO